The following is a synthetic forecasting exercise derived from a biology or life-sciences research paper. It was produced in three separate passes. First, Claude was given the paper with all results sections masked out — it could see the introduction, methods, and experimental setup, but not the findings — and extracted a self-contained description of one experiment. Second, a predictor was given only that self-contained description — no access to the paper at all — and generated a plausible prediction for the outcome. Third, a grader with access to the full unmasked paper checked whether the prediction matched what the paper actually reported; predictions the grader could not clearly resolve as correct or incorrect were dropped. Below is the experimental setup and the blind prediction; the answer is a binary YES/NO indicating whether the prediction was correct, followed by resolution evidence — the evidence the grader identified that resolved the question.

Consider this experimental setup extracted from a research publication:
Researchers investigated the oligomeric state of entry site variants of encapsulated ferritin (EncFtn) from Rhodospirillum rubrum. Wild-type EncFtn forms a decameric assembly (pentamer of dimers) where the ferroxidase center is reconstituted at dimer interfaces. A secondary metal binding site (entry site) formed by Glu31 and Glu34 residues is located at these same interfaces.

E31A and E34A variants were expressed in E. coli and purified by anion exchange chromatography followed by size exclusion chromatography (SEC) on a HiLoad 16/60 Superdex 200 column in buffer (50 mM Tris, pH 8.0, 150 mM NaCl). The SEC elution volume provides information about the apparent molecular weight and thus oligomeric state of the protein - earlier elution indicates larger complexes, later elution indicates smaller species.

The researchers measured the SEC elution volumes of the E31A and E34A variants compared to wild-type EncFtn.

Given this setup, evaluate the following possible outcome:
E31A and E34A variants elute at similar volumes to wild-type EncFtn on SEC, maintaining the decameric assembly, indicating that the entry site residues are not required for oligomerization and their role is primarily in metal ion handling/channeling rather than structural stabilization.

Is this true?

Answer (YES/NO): YES